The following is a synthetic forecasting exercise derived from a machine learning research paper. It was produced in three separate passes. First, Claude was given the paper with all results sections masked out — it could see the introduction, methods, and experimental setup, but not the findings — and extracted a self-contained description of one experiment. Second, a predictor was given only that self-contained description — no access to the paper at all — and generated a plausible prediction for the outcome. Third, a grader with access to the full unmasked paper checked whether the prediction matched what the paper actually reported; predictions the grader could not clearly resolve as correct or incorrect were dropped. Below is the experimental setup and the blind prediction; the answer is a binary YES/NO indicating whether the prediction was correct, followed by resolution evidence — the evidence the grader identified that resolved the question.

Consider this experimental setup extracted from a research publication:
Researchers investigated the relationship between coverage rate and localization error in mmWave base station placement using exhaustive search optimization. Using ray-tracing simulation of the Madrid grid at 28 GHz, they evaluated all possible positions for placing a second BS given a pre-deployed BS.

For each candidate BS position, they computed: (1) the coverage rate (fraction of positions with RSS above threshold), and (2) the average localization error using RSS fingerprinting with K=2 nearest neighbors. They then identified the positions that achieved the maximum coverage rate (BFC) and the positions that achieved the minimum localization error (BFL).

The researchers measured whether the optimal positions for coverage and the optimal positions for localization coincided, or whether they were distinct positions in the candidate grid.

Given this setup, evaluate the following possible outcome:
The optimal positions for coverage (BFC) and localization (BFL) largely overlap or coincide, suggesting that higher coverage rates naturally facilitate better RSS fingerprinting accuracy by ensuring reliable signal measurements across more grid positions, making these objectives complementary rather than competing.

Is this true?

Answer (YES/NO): NO